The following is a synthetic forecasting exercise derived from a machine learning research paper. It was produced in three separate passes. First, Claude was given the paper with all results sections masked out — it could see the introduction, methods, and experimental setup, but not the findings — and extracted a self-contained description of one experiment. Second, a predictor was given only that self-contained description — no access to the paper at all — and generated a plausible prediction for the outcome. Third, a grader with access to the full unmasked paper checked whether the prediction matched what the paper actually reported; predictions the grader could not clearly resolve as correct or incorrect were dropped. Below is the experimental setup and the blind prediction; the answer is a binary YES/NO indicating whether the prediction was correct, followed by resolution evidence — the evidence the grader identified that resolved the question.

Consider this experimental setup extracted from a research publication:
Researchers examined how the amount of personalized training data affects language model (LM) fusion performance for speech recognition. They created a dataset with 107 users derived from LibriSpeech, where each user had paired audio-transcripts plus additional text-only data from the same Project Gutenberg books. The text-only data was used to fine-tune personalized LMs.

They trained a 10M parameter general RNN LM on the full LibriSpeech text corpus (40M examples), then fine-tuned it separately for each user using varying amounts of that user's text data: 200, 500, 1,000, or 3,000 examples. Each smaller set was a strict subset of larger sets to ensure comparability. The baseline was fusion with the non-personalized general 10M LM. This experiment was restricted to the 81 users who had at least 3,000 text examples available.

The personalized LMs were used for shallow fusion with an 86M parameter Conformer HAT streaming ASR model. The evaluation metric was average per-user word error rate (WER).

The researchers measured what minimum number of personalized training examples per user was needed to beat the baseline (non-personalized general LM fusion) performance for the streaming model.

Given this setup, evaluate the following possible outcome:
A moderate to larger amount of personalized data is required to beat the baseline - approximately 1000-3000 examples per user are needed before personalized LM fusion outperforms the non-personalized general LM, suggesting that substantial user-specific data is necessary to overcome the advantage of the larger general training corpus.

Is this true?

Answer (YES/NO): NO